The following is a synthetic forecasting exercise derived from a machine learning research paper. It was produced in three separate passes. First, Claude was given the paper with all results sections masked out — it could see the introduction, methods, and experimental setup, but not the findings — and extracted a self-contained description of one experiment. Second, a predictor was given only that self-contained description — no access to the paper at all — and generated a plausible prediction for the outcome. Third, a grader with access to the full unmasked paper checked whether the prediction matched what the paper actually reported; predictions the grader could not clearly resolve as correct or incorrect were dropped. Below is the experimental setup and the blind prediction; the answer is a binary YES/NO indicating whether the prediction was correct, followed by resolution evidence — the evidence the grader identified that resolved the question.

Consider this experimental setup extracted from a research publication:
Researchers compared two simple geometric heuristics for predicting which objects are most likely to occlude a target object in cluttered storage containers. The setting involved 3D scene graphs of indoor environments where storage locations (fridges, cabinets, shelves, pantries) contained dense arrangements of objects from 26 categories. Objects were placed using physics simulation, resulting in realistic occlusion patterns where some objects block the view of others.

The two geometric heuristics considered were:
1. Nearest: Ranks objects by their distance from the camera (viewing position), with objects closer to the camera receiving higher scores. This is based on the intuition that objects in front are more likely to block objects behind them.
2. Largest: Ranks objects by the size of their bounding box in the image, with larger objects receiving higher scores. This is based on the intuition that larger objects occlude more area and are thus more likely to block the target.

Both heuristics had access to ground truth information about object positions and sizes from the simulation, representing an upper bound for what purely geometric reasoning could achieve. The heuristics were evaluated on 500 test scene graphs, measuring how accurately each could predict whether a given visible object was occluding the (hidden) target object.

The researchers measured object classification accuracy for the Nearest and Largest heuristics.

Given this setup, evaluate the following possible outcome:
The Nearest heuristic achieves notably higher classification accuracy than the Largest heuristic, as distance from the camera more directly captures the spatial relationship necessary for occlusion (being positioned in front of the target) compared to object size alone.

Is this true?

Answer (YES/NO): NO